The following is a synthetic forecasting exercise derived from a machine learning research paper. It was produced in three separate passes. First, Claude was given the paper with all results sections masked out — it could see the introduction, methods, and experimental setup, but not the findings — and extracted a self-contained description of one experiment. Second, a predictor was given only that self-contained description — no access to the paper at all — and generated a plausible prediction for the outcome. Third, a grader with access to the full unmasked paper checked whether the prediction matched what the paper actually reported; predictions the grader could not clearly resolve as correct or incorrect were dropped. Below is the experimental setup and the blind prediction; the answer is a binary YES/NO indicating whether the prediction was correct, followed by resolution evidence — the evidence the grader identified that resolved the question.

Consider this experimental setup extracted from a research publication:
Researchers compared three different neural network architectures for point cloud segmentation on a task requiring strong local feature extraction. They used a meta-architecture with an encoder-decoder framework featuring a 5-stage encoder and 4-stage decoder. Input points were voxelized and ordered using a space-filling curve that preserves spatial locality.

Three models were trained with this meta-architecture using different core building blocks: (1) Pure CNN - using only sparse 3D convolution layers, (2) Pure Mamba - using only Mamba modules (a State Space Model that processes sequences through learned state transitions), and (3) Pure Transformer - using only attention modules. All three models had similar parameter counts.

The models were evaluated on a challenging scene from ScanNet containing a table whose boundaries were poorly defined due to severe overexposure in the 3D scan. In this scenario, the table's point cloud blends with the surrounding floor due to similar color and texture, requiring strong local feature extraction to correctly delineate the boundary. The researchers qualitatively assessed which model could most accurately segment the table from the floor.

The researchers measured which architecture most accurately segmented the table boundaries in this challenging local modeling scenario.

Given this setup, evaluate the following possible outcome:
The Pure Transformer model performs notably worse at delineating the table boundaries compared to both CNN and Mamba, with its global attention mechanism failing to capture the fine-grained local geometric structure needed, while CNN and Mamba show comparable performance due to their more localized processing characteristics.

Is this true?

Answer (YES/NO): NO